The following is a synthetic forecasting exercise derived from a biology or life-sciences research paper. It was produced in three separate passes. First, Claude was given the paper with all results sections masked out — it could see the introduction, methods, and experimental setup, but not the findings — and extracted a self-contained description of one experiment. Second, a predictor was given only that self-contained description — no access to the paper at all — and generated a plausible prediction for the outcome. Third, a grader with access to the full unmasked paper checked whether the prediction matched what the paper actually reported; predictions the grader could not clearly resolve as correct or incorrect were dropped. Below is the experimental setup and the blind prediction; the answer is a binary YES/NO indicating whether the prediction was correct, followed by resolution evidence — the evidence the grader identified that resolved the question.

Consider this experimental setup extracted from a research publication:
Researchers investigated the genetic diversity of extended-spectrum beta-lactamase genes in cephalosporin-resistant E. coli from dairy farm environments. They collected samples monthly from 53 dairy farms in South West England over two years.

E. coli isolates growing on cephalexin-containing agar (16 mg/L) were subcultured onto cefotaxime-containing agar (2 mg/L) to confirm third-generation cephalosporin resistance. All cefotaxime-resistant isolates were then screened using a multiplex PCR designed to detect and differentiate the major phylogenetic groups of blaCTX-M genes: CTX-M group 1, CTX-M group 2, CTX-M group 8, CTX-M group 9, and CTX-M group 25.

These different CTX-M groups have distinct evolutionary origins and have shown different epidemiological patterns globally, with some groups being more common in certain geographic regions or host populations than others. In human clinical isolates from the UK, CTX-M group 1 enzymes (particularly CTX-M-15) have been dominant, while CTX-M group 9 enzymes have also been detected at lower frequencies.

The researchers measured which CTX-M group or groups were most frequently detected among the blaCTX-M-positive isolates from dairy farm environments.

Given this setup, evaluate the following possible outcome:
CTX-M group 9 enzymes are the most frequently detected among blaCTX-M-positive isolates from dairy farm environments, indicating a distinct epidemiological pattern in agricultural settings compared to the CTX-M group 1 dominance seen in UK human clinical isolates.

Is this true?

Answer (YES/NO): NO